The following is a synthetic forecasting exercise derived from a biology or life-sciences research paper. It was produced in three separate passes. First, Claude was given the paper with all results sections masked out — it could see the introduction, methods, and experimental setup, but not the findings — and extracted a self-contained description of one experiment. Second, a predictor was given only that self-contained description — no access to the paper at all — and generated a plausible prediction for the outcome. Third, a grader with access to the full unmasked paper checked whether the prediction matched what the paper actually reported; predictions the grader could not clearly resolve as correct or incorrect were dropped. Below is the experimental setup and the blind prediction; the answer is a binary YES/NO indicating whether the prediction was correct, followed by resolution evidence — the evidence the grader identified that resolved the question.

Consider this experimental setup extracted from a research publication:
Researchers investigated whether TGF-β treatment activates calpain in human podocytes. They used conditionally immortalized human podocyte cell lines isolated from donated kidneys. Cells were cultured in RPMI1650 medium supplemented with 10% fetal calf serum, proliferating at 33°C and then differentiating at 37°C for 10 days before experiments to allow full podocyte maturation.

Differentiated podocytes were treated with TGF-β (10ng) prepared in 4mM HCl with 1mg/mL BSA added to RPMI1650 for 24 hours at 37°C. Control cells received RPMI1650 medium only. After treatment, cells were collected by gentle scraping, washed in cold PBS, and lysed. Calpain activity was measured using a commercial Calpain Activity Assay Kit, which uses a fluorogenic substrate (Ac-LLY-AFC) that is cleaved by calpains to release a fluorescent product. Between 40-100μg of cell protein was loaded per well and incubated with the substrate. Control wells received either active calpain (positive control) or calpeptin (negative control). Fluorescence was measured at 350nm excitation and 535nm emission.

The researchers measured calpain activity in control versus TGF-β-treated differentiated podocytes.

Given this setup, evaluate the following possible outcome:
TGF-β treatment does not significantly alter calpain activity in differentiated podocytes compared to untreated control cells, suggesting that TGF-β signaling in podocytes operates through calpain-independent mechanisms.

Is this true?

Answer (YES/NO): NO